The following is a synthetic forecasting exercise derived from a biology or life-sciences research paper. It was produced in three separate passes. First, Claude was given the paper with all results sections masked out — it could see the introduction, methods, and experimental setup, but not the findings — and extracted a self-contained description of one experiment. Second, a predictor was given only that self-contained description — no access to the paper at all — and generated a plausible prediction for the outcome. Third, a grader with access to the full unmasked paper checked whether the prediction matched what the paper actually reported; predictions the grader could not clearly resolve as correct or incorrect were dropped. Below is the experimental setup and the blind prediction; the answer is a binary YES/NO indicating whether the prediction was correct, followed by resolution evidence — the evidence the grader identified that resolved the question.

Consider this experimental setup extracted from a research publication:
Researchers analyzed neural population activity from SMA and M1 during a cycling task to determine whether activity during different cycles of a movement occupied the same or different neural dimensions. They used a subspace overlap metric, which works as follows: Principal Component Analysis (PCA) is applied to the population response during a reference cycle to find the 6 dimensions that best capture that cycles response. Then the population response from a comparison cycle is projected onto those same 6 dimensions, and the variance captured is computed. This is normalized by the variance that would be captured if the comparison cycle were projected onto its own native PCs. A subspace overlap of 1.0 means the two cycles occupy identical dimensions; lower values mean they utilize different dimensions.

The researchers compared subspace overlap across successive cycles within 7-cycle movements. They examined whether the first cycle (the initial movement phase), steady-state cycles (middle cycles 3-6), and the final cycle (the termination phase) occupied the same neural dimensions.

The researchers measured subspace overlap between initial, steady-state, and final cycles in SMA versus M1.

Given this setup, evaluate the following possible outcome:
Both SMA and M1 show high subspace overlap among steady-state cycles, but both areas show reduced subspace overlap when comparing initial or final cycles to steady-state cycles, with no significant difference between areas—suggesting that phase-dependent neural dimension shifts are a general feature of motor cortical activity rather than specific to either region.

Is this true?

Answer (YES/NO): NO